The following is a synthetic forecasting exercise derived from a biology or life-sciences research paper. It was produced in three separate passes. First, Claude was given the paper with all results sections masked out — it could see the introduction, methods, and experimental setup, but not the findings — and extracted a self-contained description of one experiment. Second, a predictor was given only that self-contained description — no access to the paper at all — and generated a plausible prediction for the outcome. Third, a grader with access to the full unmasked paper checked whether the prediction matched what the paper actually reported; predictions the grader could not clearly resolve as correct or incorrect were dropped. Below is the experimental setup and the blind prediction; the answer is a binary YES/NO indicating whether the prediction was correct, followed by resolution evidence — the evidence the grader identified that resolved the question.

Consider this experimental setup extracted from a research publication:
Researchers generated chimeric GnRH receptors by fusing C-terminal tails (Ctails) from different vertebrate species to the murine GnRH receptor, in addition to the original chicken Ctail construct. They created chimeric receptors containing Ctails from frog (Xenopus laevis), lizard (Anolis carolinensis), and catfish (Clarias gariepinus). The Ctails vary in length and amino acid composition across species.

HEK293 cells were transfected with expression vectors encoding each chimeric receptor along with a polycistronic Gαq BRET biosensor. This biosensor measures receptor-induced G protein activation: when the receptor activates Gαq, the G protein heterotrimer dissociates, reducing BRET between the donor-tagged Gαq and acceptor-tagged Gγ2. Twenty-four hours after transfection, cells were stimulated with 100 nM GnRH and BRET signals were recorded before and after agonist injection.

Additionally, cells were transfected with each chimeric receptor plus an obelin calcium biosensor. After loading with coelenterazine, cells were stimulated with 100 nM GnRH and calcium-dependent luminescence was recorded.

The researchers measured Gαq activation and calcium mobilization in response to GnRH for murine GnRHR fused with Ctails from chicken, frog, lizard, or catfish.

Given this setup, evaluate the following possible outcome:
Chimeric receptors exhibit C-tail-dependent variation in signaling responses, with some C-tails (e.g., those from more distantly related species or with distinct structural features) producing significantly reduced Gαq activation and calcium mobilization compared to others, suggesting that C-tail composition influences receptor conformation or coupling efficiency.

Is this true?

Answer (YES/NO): YES